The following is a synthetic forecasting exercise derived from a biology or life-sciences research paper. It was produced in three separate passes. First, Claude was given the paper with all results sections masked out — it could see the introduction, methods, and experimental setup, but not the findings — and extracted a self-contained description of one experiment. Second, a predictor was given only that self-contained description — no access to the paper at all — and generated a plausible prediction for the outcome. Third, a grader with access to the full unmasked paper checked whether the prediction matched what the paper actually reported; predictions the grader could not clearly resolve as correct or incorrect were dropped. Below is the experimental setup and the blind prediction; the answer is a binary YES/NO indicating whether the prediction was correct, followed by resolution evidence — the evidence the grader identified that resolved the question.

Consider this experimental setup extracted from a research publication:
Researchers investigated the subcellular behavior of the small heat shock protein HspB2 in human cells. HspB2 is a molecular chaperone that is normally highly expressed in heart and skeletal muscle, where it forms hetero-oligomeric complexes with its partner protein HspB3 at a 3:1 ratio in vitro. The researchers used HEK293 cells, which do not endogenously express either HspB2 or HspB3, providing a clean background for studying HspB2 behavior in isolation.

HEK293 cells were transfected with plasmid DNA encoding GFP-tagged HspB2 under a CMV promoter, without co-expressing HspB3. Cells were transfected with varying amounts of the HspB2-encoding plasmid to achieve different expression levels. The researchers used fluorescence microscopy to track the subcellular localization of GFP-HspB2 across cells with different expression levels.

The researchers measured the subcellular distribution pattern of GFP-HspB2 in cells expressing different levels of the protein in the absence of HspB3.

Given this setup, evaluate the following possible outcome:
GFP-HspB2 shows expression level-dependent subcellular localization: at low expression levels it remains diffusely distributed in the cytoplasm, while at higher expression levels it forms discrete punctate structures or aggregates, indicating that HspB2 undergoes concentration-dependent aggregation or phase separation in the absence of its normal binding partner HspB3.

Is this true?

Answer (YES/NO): NO